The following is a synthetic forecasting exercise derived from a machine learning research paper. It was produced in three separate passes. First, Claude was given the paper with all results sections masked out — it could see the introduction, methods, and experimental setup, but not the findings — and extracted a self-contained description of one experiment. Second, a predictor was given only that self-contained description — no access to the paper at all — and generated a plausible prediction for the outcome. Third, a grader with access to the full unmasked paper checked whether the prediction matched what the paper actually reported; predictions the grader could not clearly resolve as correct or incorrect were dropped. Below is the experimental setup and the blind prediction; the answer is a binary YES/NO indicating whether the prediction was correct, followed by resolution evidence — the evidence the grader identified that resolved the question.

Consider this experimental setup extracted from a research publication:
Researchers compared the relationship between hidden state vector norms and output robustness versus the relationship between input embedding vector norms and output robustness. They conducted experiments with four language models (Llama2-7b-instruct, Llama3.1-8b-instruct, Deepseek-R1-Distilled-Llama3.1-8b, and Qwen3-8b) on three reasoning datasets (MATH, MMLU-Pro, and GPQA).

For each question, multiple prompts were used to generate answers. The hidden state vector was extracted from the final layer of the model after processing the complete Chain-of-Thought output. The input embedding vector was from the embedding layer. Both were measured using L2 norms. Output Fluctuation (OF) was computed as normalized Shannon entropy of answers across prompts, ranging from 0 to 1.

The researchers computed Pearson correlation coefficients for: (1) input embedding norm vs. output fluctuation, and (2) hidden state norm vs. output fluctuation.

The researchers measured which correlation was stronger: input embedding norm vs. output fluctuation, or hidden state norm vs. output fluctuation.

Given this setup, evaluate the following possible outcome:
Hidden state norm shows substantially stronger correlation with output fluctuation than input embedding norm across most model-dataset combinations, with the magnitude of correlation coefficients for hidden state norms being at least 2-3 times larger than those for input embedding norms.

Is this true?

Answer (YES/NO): NO